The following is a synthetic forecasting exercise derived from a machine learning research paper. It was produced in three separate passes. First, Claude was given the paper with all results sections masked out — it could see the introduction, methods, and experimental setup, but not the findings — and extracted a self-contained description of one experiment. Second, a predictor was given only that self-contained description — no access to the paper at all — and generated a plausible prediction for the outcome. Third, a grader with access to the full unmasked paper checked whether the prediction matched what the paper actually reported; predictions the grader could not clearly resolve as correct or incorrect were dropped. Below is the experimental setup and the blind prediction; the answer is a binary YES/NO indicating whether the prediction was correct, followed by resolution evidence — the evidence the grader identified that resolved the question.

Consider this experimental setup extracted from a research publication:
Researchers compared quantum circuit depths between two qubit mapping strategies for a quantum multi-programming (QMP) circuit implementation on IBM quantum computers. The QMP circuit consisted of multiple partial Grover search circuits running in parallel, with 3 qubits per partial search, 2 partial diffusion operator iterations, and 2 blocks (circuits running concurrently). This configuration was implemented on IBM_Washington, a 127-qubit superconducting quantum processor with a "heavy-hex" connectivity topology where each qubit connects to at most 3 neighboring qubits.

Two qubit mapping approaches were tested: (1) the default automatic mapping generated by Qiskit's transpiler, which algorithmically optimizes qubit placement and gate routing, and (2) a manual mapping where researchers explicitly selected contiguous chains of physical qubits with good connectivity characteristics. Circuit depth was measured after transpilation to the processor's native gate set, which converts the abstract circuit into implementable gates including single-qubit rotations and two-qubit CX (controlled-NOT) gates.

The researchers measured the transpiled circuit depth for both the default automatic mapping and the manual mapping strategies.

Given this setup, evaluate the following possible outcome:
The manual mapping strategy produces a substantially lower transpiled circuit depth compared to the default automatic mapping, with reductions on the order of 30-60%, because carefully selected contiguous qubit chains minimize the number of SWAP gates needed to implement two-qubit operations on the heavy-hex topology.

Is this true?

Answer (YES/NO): YES